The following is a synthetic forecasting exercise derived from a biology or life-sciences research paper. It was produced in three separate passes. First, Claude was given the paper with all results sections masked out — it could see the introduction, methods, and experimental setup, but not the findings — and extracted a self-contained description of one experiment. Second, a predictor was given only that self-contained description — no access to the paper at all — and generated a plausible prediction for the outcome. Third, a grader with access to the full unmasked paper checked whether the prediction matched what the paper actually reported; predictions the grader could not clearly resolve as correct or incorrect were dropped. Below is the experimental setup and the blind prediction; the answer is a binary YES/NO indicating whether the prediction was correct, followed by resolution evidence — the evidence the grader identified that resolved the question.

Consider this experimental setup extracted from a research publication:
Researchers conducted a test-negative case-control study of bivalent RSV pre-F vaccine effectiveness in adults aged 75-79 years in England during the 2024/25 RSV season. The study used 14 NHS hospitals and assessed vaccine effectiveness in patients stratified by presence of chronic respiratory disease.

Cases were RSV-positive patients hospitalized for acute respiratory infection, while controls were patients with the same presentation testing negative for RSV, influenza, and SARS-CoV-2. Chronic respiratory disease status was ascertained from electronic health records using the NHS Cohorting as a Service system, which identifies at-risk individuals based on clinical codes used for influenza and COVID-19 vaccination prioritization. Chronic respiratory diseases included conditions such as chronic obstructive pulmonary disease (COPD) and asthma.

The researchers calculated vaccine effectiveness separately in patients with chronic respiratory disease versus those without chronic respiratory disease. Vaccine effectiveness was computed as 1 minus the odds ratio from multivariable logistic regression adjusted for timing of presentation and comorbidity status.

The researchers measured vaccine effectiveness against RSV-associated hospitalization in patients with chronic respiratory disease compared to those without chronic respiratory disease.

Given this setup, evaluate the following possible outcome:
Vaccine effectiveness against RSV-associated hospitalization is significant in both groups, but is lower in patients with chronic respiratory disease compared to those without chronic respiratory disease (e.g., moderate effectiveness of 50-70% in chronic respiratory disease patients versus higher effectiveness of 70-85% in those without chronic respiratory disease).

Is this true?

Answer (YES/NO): NO